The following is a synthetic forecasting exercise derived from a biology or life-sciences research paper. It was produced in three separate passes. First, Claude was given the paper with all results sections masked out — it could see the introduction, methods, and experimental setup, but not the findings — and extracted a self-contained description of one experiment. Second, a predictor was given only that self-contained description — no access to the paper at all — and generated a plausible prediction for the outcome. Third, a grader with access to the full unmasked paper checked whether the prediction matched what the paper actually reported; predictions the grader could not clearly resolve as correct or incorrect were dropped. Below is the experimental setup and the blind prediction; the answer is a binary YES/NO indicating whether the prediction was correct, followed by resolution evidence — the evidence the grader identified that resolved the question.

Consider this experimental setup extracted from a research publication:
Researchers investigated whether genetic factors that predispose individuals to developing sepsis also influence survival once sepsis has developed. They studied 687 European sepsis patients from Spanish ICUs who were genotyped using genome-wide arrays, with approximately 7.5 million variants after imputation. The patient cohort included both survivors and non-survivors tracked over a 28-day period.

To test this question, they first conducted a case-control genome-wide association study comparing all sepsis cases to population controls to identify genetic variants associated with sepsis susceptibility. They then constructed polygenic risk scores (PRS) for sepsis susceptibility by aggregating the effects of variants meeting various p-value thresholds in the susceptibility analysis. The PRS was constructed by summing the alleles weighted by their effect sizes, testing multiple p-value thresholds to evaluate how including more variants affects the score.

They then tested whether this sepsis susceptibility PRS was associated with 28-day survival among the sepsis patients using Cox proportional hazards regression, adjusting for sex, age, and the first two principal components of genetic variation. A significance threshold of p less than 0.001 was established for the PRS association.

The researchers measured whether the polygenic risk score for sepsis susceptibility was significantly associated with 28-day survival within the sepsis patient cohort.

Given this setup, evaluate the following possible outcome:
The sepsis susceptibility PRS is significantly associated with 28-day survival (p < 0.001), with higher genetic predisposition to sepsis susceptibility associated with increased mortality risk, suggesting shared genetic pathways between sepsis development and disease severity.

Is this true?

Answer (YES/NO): NO